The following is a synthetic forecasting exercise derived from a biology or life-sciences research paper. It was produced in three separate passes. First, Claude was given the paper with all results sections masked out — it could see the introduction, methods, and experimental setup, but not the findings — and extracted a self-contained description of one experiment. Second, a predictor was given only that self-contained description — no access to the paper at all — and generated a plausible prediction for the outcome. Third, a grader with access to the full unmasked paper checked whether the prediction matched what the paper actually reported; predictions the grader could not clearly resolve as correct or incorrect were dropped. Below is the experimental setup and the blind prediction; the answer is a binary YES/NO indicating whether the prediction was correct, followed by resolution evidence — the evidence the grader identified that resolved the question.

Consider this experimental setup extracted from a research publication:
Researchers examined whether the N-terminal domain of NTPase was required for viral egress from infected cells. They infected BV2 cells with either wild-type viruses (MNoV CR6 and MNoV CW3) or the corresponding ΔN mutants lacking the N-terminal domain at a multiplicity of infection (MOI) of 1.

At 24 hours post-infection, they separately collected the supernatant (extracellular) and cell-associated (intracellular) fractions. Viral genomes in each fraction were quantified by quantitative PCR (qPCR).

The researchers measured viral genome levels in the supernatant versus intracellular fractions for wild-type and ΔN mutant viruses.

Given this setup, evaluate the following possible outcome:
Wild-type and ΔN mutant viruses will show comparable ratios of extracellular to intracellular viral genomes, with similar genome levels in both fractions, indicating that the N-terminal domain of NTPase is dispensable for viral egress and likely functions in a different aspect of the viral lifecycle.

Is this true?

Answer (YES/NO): NO